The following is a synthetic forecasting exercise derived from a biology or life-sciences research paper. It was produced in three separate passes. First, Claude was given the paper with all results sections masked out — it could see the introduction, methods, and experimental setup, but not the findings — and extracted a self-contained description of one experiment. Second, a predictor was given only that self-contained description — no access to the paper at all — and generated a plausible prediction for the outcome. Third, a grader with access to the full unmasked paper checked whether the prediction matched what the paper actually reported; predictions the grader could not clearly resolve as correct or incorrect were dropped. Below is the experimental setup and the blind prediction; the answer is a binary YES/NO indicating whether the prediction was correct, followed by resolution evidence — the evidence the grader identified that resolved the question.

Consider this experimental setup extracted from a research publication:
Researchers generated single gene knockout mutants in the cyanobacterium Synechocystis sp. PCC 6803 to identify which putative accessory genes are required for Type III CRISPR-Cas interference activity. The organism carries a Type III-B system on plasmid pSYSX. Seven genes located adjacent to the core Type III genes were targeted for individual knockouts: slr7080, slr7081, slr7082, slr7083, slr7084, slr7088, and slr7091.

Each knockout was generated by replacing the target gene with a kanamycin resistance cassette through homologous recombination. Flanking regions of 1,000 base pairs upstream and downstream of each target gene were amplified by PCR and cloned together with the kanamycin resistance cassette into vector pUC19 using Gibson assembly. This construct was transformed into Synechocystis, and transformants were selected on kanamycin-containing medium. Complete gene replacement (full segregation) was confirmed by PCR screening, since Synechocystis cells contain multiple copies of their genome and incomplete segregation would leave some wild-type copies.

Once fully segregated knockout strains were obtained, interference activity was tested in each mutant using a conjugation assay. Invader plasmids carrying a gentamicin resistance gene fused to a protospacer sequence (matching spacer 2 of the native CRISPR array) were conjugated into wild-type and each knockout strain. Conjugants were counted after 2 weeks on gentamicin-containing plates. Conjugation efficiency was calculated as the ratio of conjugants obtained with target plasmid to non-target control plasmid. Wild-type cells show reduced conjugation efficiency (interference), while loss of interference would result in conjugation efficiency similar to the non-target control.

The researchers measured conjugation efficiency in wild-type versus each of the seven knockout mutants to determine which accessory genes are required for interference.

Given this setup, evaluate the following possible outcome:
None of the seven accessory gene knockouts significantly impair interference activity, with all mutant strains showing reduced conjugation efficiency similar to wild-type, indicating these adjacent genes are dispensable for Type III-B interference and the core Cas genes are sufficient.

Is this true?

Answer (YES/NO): YES